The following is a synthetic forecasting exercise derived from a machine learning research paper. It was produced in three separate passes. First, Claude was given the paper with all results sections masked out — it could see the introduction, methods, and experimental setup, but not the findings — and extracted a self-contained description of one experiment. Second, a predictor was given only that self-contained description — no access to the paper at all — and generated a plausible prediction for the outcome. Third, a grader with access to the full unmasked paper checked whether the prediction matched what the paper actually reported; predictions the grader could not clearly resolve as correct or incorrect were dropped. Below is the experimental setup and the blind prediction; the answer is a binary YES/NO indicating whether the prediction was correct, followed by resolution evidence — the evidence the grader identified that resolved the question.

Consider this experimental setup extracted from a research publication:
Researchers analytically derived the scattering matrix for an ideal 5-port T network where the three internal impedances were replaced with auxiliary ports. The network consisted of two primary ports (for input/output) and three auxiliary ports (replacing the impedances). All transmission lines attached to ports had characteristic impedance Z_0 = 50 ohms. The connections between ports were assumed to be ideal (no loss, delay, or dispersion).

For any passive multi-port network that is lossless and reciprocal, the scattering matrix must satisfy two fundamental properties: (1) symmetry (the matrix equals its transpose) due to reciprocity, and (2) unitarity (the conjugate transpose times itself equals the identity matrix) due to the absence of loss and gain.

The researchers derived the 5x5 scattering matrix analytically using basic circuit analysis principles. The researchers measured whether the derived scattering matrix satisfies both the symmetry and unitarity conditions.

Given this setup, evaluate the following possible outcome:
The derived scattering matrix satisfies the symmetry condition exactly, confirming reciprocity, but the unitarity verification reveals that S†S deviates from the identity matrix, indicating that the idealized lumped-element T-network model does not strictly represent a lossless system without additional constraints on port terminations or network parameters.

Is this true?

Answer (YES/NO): NO